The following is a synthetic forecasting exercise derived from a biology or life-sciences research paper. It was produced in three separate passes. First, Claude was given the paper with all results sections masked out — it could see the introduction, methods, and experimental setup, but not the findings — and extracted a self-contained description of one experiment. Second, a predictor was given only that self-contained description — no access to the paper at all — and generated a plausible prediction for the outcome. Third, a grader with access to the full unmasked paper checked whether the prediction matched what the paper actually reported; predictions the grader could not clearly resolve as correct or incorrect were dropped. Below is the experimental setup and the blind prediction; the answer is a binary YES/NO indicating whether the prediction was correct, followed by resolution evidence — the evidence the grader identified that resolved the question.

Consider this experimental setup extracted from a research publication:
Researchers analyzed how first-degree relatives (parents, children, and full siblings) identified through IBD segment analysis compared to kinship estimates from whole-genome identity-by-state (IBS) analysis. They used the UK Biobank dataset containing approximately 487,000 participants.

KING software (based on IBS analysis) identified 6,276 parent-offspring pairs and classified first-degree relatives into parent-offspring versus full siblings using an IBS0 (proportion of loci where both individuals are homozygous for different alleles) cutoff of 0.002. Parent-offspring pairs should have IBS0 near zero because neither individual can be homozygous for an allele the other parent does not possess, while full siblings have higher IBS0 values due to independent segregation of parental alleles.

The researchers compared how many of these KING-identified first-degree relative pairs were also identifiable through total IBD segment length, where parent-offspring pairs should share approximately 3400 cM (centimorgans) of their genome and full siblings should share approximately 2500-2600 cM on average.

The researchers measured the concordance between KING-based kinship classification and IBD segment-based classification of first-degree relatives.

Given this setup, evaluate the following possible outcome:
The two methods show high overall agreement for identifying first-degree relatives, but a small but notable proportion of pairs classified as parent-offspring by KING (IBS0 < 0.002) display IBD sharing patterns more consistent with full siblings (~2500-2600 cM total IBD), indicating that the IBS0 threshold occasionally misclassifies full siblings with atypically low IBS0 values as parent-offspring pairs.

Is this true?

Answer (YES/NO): NO